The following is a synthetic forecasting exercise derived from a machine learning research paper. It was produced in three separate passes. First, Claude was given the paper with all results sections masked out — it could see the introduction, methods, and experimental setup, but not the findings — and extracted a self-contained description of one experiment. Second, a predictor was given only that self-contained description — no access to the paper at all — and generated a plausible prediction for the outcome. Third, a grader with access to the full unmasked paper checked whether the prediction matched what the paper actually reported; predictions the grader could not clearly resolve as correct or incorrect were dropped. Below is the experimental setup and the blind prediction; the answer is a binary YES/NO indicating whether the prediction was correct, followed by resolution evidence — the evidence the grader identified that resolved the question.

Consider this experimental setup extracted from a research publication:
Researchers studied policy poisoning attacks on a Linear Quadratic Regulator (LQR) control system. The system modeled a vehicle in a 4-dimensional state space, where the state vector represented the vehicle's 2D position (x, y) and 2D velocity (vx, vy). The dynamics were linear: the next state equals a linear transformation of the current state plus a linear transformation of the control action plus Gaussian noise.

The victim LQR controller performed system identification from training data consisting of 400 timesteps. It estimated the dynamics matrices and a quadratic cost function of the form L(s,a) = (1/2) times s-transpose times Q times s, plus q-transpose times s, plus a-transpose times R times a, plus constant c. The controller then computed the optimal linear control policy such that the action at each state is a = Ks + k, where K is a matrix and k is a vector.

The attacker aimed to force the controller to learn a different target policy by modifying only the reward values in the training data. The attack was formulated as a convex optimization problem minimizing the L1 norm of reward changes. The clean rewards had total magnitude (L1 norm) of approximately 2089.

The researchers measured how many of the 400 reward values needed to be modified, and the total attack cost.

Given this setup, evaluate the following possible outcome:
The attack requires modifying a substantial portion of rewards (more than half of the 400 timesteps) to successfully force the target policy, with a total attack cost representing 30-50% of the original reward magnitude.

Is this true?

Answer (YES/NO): NO